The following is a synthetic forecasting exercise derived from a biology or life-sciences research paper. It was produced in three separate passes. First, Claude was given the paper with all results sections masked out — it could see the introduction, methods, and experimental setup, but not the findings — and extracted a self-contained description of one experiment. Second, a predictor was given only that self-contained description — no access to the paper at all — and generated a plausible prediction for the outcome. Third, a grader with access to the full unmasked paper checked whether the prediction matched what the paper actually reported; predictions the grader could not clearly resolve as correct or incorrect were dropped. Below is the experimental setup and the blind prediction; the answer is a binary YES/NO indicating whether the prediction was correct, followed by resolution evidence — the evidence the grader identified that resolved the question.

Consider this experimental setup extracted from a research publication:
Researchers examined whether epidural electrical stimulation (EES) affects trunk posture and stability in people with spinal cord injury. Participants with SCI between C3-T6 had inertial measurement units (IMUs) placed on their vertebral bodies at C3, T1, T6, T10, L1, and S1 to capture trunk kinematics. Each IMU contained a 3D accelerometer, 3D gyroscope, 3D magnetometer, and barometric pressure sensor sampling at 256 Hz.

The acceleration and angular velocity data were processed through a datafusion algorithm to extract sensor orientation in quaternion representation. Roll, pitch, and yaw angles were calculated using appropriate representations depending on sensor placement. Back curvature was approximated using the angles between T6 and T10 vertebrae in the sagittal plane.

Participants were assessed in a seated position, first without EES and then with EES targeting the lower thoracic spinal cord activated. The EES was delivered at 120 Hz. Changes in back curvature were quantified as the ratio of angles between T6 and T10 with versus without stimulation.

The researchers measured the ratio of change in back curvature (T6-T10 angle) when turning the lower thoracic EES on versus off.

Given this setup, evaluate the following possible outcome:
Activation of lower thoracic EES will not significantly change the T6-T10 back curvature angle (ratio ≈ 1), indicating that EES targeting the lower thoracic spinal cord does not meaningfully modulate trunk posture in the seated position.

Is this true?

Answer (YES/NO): NO